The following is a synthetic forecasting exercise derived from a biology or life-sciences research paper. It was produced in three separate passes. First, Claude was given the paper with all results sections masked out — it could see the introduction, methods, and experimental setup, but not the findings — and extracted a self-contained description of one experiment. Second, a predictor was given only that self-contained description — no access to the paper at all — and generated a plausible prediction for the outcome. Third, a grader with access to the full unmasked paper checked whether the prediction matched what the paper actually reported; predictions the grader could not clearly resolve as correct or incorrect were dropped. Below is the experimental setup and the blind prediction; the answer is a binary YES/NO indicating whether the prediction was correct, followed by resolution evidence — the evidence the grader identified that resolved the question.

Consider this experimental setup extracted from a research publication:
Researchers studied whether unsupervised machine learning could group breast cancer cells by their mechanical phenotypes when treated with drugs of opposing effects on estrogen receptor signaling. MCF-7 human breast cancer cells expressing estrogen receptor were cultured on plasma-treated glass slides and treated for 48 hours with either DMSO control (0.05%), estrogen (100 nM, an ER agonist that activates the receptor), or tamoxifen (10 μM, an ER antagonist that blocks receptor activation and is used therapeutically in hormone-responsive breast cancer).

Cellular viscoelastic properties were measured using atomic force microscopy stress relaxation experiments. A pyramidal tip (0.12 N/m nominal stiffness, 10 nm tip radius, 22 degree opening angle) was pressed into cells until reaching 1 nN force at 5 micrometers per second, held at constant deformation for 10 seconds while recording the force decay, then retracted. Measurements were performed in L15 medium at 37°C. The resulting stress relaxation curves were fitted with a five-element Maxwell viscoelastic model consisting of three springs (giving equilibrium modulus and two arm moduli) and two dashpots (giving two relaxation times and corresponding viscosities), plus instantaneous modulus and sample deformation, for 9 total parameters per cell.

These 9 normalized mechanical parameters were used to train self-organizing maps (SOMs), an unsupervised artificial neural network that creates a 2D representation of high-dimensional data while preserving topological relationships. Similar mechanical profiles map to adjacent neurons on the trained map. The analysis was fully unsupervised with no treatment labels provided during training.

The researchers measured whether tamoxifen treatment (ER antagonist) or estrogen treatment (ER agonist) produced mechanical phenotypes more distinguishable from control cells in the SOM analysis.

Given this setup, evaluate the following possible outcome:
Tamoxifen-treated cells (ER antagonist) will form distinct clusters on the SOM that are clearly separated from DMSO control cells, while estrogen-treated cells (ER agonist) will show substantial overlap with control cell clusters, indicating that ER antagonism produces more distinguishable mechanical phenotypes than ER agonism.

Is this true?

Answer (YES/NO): NO